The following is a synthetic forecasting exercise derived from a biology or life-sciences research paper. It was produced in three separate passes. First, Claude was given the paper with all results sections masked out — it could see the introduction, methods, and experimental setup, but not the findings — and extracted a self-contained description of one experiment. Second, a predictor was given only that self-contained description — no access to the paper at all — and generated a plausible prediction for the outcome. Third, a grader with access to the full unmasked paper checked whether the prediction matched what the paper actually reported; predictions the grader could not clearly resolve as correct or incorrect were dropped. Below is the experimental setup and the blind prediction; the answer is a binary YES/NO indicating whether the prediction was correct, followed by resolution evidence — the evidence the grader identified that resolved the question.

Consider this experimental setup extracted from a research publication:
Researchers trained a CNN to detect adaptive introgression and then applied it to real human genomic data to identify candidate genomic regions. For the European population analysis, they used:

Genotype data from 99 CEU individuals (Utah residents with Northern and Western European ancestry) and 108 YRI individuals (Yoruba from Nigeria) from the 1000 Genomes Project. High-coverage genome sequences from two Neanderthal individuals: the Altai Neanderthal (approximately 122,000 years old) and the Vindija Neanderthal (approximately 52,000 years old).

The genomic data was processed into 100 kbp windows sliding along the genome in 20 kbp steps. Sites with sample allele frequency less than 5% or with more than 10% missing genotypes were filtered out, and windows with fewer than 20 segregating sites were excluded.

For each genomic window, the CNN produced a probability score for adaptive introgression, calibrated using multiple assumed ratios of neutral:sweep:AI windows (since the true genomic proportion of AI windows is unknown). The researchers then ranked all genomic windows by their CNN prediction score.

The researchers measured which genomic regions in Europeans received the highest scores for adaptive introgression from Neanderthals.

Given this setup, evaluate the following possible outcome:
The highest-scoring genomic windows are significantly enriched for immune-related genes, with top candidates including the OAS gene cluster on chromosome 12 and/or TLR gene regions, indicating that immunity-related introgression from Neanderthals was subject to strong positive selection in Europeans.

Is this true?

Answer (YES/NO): NO